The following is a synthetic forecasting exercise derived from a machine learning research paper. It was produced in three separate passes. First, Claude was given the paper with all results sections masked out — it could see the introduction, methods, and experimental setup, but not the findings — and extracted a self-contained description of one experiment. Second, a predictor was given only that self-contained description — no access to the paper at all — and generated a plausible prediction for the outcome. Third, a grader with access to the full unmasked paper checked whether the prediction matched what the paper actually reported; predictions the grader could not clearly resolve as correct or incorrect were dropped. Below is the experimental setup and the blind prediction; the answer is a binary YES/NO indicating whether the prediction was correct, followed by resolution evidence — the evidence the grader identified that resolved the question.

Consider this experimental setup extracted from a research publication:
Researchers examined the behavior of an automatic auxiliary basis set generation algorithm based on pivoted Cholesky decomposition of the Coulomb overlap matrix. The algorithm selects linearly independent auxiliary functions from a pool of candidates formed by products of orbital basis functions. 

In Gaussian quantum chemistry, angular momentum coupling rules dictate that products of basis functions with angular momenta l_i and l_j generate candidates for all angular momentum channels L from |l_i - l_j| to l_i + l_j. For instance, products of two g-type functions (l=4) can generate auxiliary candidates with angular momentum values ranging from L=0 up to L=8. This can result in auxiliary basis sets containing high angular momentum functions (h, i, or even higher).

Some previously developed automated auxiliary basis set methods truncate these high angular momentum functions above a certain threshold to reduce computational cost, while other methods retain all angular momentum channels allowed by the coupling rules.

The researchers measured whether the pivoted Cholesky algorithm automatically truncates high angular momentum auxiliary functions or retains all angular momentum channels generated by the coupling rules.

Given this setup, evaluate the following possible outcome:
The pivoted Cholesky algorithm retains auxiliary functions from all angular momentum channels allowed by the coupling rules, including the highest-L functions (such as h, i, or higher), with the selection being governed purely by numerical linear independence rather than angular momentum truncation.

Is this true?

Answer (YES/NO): YES